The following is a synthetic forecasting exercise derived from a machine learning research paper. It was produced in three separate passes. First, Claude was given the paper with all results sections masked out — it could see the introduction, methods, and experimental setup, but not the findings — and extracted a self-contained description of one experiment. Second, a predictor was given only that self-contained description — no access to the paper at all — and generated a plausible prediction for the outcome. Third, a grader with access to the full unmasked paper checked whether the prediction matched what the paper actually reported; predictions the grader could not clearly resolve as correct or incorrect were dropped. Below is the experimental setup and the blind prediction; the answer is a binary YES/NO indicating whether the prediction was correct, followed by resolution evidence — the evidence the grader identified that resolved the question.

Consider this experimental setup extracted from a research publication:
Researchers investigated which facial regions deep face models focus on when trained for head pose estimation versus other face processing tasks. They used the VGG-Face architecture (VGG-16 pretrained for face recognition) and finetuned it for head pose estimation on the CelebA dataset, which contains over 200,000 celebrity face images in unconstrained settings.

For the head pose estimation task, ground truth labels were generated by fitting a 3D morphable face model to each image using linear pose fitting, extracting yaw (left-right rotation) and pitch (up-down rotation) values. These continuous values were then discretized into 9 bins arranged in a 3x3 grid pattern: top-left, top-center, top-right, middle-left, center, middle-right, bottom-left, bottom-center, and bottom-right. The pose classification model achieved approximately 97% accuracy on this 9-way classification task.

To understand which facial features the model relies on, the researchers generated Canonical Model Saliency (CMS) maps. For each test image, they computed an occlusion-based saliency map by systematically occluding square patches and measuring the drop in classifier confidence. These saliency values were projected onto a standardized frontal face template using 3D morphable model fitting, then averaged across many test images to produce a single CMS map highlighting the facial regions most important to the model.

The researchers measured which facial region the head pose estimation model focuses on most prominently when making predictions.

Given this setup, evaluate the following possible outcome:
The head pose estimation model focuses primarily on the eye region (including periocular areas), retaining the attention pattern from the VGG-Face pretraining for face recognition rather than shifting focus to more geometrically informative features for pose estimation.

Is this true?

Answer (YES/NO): NO